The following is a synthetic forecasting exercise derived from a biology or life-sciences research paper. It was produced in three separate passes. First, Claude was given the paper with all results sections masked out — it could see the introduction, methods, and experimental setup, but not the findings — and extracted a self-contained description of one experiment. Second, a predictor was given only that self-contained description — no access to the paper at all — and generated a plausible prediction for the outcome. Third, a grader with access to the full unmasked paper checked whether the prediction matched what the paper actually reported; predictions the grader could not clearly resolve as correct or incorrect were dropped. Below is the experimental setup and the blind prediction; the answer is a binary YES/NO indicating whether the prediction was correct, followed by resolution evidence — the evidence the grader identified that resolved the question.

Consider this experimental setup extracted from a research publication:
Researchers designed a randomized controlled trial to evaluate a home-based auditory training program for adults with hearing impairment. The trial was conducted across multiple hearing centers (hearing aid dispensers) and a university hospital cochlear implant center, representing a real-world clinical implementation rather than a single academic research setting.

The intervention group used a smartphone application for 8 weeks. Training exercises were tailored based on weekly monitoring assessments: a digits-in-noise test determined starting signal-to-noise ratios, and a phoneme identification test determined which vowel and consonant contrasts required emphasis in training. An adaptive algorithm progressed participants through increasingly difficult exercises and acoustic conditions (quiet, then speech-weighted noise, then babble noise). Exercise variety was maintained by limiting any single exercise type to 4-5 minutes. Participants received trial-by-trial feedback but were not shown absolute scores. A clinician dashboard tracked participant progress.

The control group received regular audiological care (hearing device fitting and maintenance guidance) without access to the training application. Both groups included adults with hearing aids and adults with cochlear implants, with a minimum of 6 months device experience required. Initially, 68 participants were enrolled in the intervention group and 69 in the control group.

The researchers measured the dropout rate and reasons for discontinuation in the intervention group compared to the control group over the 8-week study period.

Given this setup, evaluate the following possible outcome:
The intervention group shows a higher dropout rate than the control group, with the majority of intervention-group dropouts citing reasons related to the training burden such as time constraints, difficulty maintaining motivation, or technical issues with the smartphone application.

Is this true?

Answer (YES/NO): NO